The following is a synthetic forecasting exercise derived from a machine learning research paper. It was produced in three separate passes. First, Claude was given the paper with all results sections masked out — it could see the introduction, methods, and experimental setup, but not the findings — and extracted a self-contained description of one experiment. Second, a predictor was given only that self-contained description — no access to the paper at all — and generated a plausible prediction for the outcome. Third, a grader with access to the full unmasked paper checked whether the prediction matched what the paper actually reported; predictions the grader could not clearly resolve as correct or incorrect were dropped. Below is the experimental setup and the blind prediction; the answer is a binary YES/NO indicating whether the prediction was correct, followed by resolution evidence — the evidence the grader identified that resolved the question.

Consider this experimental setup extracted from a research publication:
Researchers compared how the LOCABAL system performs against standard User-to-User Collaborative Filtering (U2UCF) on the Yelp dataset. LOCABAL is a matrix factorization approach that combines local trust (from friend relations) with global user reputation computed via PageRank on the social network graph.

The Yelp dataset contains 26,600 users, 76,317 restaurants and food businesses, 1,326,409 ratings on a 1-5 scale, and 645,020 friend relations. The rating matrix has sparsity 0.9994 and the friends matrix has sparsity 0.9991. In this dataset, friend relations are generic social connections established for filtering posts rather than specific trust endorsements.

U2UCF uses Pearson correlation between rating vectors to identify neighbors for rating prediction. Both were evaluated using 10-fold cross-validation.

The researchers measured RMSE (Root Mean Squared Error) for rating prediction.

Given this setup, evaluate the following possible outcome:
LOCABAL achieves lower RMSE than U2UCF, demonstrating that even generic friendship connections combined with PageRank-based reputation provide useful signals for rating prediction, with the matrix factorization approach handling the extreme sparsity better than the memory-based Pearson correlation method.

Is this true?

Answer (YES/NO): NO